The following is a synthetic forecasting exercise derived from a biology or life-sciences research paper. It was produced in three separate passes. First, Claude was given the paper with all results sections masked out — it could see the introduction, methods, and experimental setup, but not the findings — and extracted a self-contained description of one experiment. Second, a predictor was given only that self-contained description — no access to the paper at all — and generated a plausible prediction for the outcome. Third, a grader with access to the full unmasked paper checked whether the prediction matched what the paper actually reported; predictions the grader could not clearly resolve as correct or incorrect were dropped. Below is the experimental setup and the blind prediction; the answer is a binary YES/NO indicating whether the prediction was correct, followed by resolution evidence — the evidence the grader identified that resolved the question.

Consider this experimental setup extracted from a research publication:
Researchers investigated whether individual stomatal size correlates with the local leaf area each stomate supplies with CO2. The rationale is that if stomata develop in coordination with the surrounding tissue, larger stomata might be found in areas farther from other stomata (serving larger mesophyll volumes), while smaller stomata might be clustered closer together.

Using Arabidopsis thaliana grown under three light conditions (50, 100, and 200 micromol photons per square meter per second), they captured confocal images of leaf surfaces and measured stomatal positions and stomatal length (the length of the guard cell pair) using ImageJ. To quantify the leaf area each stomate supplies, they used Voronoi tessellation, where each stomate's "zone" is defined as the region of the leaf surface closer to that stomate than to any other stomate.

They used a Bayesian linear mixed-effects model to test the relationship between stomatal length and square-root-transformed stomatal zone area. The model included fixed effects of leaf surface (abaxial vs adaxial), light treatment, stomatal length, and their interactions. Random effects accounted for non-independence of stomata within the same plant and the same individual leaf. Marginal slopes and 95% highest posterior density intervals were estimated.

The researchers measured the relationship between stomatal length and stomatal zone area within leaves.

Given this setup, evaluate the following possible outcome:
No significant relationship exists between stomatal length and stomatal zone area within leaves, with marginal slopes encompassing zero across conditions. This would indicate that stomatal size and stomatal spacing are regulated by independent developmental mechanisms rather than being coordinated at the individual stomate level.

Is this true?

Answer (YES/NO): NO